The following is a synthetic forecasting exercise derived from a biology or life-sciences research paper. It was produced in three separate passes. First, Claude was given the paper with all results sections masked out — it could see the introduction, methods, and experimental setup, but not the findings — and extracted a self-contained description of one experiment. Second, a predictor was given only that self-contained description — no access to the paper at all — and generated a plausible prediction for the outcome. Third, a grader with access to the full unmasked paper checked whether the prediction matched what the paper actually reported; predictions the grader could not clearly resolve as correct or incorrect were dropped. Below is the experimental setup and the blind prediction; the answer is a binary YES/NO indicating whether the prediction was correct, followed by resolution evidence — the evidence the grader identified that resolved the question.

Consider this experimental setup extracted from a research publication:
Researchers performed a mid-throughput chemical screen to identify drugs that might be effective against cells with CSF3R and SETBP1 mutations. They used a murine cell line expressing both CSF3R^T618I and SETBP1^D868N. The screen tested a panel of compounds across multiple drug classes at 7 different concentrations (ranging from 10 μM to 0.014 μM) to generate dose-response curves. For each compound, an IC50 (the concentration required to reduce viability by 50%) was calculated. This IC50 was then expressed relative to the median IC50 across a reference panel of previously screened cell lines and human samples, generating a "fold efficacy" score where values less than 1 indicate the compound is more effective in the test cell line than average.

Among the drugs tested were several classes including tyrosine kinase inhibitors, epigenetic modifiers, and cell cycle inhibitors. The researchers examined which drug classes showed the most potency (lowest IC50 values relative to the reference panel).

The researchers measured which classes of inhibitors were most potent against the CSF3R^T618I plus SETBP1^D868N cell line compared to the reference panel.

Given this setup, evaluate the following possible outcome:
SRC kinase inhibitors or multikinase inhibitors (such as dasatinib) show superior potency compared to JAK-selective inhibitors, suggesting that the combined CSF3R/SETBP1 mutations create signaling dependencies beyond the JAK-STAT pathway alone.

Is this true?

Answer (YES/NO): NO